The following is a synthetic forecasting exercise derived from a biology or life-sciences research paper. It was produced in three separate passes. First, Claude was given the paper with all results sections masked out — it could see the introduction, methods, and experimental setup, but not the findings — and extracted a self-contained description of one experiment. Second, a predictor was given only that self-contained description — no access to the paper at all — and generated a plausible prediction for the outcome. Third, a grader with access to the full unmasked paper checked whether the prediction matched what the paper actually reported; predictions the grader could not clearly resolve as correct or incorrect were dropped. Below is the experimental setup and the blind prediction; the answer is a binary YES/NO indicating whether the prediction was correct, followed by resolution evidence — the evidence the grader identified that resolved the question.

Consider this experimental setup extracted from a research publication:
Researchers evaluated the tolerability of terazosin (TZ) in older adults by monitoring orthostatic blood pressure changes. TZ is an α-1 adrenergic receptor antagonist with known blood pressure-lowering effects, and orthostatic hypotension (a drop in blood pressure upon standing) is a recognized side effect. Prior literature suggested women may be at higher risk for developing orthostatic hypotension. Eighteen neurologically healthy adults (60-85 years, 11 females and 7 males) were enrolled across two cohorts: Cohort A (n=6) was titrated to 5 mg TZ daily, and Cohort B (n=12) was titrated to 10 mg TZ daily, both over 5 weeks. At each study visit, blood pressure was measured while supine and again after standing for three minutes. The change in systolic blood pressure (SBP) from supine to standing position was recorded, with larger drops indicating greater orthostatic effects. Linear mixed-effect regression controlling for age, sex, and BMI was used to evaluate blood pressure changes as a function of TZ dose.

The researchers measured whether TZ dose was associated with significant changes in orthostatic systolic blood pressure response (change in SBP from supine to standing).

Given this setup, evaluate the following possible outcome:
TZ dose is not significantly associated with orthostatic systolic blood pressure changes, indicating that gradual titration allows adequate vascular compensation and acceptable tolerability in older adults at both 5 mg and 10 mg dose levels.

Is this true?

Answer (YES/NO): YES